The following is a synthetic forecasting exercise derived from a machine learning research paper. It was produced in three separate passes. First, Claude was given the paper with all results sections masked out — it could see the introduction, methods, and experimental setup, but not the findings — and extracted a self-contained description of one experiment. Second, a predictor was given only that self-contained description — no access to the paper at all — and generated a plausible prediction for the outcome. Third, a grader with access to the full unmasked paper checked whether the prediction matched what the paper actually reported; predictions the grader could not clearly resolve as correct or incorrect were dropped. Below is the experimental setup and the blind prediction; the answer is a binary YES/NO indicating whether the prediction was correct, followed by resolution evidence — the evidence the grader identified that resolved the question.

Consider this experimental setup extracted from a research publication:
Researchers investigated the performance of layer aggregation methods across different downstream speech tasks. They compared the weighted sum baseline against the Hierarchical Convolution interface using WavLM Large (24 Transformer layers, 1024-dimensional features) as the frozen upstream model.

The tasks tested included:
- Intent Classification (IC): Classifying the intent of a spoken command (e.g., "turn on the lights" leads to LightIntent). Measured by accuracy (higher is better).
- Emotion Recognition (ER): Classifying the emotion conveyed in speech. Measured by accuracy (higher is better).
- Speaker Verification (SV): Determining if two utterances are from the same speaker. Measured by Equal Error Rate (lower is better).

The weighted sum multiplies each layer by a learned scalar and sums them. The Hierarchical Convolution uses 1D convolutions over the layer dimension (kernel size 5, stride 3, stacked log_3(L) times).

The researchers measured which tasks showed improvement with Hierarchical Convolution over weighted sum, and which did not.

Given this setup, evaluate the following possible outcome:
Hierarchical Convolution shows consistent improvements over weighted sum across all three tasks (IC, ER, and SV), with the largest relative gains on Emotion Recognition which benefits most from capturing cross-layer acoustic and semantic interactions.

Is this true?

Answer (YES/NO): NO